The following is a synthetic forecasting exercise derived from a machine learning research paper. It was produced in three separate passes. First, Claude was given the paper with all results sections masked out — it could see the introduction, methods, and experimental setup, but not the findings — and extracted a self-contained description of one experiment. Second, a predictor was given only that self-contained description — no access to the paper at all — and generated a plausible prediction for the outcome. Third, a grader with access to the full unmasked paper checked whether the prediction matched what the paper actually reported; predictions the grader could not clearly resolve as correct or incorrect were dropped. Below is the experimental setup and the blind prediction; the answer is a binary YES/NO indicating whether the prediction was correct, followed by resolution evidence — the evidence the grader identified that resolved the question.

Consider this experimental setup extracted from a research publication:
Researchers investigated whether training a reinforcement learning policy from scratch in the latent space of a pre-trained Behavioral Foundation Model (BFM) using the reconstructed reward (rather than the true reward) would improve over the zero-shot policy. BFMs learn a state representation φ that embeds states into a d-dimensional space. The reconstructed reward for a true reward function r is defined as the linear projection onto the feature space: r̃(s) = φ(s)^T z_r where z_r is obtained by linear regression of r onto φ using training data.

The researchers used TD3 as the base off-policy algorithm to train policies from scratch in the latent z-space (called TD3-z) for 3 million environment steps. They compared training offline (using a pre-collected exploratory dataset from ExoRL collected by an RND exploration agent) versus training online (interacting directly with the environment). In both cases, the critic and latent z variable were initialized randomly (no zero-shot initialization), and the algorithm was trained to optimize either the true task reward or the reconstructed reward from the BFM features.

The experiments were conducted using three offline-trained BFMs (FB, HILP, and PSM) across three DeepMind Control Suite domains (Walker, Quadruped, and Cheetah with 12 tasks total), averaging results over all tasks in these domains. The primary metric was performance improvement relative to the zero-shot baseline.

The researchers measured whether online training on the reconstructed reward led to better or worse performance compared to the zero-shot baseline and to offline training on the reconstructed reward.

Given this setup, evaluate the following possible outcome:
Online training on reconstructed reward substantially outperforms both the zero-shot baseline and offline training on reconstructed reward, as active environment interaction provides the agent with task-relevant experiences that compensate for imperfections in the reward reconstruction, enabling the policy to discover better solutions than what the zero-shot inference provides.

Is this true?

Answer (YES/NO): NO